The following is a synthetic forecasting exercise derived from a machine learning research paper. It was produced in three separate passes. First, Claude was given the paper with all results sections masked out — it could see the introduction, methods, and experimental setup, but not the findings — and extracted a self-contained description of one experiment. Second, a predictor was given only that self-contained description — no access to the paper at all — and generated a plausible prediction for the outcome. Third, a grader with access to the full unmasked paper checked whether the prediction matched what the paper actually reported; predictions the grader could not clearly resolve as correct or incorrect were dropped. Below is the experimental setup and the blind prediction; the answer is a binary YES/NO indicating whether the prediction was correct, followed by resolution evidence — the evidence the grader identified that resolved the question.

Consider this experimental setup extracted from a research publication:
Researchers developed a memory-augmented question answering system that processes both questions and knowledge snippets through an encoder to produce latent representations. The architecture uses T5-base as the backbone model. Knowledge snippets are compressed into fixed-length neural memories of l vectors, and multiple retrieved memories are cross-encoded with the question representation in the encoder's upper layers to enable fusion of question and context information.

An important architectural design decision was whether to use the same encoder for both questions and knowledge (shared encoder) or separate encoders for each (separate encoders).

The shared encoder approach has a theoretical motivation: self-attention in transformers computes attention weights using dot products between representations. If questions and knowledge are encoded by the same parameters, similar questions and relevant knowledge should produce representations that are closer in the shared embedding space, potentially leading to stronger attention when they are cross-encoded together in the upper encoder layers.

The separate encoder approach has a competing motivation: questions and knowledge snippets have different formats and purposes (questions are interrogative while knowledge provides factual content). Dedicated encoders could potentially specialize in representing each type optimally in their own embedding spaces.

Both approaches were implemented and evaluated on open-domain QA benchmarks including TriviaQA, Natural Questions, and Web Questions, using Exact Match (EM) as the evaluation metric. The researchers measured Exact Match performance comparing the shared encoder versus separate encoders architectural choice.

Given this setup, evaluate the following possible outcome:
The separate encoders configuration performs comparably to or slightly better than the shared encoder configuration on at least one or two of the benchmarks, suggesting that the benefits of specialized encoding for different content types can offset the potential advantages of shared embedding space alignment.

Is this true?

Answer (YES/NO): NO